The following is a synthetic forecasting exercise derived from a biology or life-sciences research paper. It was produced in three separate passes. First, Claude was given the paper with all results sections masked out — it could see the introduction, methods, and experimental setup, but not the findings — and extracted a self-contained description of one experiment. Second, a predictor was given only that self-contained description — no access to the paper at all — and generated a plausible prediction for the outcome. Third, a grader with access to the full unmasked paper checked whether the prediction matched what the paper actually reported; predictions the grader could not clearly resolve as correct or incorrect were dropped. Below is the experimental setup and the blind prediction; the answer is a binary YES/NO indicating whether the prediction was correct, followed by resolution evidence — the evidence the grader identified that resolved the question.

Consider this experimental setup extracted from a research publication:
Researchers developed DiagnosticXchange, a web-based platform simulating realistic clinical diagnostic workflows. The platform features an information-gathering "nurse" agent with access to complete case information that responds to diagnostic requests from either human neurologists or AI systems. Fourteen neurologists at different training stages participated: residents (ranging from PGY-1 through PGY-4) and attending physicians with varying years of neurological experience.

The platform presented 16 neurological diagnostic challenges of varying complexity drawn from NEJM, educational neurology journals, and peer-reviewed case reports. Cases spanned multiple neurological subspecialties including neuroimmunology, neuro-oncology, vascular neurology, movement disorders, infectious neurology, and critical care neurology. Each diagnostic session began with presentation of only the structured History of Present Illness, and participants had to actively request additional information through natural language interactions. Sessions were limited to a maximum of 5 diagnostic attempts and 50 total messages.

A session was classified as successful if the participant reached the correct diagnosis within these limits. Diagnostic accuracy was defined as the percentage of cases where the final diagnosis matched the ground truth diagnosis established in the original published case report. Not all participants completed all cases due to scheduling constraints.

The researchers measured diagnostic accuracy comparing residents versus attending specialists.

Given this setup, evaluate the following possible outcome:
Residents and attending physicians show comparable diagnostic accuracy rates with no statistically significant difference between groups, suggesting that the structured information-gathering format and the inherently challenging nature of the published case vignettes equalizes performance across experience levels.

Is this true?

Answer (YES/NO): NO